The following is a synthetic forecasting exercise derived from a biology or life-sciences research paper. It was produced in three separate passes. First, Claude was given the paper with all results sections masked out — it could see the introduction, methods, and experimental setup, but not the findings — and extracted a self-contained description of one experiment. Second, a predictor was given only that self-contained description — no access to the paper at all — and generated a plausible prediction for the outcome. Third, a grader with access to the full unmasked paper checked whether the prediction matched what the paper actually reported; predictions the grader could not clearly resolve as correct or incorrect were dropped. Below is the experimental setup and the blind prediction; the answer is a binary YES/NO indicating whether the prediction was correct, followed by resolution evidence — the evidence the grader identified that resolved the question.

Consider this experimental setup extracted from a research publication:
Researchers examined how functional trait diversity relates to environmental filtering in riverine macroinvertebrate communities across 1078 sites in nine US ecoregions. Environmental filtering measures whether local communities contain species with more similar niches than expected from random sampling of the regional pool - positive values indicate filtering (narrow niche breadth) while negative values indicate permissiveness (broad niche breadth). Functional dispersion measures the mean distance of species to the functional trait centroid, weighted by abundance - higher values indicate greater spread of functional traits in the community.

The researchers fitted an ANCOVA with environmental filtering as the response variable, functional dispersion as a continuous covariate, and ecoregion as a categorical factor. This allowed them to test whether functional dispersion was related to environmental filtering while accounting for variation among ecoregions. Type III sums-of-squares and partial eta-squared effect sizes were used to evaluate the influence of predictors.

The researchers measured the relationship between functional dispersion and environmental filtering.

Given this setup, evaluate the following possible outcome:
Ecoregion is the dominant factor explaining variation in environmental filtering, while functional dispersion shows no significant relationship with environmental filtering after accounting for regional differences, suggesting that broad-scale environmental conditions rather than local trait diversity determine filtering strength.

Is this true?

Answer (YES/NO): YES